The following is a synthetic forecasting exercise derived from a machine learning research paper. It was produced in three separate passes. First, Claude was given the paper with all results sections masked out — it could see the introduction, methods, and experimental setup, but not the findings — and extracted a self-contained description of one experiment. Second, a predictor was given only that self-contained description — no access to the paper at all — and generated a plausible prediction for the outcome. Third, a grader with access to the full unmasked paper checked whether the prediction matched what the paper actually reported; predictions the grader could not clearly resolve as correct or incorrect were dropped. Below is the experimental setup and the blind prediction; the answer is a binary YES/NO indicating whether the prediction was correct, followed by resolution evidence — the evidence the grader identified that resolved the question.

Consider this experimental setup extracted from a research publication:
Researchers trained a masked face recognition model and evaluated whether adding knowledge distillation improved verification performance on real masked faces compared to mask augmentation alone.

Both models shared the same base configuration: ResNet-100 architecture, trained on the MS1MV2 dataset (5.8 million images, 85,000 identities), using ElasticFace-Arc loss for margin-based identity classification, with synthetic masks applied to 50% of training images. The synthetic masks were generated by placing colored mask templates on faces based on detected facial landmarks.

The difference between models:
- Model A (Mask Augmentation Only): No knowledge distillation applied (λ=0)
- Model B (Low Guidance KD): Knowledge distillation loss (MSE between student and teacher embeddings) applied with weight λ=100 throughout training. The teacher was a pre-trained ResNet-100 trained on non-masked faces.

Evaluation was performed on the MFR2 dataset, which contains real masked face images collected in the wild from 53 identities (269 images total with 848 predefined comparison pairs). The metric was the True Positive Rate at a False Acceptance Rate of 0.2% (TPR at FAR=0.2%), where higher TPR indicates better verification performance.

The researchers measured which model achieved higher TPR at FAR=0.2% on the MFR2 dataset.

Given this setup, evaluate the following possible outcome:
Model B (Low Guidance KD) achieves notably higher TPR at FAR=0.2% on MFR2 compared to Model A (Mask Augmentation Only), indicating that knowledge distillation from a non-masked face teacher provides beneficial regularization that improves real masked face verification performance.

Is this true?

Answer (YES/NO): NO